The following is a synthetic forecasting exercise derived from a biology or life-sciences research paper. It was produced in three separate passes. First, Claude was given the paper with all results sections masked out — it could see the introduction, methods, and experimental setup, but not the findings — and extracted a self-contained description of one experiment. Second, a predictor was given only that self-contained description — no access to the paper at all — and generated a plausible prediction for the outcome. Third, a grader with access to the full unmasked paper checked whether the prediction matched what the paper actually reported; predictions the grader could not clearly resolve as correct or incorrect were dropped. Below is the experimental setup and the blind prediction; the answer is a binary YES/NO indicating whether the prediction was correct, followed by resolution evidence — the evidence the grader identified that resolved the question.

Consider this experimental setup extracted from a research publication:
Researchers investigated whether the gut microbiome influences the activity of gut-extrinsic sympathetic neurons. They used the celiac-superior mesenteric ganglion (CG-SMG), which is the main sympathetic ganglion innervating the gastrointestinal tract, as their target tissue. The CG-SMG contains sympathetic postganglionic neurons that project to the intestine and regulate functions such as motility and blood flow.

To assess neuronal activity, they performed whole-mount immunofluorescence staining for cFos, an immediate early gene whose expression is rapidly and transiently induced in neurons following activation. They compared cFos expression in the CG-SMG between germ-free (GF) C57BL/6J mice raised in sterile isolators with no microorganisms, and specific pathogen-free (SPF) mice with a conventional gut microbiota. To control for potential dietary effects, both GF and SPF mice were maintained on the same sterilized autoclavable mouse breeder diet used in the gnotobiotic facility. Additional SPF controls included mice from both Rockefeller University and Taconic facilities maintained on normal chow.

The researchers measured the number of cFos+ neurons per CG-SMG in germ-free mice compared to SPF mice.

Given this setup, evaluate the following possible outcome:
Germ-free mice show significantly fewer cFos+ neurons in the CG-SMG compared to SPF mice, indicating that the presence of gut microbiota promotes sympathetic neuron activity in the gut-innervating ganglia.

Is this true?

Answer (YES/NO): NO